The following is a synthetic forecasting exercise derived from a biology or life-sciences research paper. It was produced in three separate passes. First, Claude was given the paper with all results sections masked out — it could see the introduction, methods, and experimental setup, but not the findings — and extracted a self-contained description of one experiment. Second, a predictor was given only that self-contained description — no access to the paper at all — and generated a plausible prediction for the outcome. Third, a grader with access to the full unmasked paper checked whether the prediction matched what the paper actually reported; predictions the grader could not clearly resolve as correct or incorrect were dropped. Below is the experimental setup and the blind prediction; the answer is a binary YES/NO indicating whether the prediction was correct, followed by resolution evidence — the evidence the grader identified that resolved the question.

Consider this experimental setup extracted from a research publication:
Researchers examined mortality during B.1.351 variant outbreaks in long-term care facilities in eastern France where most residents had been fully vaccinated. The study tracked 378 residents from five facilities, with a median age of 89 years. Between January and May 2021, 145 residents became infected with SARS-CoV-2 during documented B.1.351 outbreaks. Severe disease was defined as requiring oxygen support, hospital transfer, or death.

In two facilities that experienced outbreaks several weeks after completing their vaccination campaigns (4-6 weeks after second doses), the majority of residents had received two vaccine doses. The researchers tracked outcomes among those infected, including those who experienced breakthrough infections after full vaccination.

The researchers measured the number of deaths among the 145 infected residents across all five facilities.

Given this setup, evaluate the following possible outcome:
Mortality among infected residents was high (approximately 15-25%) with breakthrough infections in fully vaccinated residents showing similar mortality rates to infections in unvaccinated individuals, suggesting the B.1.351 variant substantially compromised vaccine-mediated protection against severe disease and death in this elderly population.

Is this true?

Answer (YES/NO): NO